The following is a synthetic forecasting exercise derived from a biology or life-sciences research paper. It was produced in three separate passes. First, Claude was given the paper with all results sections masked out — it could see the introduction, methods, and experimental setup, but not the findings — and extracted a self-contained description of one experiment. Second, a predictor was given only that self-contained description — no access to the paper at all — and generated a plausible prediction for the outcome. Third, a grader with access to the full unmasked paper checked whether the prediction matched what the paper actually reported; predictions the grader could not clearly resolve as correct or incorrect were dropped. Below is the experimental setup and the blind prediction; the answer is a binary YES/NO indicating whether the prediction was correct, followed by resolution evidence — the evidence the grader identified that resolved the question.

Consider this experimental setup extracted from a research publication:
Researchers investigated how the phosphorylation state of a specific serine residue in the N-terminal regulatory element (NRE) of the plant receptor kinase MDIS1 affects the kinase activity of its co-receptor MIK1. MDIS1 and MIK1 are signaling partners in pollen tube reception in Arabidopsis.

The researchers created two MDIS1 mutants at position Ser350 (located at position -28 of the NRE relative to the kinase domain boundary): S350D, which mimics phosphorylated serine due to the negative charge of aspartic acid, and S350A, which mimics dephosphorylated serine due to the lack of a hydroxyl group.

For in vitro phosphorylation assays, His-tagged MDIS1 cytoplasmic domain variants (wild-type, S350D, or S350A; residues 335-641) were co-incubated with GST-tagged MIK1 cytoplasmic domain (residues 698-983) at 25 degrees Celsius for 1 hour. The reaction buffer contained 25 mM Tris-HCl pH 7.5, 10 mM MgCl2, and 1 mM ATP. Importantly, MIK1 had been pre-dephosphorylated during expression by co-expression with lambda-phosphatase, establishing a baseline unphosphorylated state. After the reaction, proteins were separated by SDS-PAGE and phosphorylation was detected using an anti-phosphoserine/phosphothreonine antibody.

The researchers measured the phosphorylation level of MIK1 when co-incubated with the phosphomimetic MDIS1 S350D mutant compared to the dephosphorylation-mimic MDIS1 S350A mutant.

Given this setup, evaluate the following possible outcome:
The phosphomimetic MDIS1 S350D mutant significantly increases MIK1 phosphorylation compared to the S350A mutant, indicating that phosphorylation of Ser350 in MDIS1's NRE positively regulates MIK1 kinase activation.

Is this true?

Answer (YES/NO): NO